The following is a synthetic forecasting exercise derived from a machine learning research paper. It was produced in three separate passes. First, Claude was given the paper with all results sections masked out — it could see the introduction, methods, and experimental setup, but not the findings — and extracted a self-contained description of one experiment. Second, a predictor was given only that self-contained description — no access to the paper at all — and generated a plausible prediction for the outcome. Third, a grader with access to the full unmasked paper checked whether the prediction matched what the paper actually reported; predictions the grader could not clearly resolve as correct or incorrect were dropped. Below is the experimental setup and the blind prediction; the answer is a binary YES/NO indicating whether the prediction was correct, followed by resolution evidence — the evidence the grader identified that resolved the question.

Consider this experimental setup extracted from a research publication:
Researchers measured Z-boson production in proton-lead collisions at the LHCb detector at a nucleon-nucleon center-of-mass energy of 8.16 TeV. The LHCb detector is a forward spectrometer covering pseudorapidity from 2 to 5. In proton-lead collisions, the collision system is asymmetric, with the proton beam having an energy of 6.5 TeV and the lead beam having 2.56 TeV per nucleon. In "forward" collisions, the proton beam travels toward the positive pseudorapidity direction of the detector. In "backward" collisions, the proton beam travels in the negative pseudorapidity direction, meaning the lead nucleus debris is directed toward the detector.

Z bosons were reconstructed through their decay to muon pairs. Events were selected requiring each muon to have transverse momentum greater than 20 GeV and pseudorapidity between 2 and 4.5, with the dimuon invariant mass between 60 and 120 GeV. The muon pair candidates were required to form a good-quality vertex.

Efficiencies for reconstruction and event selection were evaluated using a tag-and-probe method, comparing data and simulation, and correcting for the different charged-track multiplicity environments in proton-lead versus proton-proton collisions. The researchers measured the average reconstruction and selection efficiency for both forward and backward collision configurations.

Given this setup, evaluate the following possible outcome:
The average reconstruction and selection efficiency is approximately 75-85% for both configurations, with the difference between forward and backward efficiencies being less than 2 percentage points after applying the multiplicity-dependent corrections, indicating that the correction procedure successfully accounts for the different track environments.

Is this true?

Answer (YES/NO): NO